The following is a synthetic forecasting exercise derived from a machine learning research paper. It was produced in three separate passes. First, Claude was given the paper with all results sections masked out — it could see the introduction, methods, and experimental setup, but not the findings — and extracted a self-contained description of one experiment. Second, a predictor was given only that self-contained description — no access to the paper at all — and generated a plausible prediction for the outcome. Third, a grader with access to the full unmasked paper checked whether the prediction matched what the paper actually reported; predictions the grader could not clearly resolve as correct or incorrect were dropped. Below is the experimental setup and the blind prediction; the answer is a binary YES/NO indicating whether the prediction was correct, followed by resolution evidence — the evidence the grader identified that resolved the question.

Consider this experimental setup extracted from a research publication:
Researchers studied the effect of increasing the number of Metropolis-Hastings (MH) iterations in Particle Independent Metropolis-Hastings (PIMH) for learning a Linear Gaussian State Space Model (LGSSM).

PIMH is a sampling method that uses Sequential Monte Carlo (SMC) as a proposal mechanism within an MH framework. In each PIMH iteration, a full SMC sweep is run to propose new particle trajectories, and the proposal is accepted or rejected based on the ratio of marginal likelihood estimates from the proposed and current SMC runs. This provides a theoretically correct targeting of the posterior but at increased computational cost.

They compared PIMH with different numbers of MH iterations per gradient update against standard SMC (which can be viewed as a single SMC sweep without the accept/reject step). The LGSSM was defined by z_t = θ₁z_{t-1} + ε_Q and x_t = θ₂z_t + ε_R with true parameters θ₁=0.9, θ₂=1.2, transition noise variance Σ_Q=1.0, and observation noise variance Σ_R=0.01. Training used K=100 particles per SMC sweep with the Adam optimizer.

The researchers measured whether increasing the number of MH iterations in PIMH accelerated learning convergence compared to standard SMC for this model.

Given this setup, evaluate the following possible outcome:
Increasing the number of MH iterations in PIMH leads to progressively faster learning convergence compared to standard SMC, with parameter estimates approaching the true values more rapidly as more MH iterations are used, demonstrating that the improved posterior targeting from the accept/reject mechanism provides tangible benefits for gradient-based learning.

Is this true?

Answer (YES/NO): NO